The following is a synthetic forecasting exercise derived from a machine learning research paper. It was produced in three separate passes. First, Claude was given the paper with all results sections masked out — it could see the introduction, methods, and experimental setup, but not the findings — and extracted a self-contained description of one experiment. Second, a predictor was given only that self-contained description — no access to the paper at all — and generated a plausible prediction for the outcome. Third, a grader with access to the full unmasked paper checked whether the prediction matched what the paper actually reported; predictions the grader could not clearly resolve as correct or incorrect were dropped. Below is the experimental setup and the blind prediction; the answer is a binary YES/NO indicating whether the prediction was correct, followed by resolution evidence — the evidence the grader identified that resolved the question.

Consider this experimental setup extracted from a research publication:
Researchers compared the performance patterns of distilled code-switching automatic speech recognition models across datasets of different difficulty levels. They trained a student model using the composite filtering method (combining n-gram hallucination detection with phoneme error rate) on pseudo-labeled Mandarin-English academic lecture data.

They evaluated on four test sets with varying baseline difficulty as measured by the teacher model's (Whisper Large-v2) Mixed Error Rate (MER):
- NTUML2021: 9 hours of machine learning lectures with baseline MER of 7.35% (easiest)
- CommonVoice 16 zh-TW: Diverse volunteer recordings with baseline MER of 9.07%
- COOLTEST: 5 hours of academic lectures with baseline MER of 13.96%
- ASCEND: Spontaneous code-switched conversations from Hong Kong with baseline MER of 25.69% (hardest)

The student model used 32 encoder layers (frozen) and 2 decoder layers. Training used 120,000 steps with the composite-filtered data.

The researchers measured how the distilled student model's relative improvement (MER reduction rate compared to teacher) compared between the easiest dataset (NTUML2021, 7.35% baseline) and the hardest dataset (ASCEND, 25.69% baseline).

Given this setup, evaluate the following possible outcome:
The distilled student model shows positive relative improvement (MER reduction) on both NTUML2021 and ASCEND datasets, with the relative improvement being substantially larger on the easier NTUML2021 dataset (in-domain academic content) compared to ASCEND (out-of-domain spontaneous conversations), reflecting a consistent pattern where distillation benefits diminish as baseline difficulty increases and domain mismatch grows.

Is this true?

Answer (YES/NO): NO